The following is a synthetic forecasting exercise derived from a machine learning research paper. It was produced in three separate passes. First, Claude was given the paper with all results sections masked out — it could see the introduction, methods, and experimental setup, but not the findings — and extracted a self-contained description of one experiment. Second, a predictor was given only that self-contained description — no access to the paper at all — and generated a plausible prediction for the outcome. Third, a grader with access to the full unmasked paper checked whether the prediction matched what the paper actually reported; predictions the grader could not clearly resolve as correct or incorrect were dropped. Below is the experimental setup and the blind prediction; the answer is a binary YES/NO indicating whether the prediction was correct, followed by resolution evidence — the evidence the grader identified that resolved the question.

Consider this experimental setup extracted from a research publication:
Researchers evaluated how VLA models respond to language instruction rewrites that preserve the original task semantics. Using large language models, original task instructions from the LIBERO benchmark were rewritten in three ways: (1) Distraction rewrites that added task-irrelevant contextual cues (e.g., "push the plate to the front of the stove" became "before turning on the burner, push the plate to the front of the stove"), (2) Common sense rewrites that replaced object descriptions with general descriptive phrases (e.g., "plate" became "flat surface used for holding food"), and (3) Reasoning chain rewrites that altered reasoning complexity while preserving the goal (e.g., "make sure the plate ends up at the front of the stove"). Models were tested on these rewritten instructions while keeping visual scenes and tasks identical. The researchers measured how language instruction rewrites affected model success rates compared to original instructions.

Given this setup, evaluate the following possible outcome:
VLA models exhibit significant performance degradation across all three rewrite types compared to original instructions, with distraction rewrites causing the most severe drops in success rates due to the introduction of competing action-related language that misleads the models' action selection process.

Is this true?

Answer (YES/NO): NO